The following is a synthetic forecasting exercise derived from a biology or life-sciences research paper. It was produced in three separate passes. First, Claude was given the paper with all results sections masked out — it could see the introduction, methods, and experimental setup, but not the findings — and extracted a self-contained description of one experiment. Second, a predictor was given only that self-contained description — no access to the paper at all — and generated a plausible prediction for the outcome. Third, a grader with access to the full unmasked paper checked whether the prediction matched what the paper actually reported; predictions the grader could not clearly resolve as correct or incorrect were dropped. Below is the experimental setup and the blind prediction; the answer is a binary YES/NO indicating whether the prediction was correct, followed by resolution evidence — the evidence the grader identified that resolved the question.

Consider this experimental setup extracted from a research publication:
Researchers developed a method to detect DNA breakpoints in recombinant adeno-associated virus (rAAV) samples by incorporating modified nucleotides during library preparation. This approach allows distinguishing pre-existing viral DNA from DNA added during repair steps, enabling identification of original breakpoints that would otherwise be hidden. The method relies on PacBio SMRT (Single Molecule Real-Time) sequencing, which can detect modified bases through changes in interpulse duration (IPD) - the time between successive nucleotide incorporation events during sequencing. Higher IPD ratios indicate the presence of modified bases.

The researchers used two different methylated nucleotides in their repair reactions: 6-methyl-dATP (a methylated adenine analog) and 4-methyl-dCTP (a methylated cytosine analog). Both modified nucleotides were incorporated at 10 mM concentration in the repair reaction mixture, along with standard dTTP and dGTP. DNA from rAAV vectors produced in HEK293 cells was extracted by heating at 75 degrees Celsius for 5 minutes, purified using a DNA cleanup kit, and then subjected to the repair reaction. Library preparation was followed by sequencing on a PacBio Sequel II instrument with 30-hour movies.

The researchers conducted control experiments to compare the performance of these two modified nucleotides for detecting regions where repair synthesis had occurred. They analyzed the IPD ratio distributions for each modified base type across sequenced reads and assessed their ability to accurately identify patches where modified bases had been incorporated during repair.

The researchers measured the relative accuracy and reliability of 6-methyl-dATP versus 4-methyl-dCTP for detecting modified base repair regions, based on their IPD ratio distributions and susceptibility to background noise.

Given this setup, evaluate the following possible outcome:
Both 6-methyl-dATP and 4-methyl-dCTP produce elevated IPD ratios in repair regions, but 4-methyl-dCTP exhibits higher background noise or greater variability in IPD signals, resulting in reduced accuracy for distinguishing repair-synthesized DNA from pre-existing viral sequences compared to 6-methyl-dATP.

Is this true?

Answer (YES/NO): YES